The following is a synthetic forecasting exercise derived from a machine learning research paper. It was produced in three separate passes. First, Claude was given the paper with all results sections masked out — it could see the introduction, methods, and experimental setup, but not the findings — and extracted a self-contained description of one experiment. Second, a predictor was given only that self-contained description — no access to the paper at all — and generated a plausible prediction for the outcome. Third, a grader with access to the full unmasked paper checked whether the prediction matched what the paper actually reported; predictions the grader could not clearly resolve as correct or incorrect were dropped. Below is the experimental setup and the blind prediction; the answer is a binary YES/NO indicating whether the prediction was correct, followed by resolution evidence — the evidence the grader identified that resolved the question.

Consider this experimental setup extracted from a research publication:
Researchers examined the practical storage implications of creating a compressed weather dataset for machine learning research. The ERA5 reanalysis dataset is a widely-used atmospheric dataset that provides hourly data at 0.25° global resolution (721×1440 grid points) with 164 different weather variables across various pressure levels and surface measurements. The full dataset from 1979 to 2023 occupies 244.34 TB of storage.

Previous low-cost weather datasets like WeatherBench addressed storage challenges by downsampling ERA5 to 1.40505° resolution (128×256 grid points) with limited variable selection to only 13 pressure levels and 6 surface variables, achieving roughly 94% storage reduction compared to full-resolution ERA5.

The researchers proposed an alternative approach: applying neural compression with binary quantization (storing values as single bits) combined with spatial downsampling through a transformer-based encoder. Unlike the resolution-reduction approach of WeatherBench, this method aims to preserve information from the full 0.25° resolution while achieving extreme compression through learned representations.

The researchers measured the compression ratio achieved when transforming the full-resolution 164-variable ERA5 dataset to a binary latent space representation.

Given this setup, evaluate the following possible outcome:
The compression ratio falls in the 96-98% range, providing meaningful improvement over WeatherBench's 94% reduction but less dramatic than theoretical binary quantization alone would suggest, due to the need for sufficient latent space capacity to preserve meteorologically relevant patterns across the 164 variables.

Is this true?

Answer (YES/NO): NO